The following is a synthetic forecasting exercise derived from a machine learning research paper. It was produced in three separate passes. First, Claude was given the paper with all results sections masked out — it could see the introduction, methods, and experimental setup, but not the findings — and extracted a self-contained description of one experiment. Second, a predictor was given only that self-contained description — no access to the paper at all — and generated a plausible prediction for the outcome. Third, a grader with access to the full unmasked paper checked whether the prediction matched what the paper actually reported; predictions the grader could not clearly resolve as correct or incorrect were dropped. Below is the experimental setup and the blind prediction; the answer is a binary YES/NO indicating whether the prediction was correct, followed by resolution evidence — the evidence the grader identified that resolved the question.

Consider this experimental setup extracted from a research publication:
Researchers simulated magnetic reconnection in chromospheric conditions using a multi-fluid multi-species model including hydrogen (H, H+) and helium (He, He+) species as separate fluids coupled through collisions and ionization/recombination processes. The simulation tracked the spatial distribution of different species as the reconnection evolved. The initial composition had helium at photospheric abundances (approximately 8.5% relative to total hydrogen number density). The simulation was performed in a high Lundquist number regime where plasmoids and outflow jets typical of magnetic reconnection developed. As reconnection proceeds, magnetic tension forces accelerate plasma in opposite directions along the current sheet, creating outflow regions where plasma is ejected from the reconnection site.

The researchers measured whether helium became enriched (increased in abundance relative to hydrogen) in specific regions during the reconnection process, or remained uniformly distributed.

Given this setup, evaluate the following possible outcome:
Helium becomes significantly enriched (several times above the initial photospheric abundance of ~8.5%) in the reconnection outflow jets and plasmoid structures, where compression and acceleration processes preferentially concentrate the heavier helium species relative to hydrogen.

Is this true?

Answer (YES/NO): NO